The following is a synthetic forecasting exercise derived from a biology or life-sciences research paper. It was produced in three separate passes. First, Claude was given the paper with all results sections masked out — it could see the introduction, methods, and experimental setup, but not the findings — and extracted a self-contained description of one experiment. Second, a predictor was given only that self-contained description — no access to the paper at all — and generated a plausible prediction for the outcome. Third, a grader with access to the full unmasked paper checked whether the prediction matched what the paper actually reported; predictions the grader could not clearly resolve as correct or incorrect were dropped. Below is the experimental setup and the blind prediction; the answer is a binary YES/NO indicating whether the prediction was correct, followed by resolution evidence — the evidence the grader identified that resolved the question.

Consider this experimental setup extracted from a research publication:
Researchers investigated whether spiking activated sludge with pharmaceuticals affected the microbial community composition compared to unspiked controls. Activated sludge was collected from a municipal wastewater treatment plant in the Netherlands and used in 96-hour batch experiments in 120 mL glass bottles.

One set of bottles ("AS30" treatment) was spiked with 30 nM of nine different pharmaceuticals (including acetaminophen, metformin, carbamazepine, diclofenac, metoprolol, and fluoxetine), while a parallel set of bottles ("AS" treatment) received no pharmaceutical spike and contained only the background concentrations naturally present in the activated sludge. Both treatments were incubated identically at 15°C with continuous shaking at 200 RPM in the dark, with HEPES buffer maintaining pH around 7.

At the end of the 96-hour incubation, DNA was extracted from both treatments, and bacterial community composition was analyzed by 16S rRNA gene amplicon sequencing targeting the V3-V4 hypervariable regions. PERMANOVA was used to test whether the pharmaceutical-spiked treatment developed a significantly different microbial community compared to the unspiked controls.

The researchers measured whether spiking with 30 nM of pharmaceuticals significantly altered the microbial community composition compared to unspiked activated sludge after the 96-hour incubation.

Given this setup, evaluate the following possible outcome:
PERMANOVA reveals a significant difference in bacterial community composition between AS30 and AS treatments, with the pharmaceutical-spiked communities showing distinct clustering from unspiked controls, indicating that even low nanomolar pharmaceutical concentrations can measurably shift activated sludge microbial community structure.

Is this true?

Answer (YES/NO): NO